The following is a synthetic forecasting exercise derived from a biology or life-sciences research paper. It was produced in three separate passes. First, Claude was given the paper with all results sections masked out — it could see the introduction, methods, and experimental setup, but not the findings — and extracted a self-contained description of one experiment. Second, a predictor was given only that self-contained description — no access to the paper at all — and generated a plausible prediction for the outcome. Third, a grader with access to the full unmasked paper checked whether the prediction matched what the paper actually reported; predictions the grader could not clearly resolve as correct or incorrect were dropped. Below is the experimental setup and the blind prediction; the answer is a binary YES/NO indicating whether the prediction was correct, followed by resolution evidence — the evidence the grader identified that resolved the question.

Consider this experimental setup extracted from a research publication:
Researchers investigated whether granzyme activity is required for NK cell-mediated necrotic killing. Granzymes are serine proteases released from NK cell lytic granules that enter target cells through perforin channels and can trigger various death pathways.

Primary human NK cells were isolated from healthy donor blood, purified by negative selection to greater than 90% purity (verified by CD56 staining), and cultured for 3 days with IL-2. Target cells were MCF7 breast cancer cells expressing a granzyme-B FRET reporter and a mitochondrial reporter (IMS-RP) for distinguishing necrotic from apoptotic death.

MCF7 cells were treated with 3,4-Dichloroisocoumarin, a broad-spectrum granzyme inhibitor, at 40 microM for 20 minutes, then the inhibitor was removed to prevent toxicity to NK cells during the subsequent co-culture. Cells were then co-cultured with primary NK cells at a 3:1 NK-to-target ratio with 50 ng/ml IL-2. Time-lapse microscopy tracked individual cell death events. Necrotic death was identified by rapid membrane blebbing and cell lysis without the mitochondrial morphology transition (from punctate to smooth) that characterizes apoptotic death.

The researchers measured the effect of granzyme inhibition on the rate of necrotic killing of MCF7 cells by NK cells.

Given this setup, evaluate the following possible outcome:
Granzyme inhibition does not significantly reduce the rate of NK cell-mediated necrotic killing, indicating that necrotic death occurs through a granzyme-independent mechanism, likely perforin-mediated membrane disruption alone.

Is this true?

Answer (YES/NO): NO